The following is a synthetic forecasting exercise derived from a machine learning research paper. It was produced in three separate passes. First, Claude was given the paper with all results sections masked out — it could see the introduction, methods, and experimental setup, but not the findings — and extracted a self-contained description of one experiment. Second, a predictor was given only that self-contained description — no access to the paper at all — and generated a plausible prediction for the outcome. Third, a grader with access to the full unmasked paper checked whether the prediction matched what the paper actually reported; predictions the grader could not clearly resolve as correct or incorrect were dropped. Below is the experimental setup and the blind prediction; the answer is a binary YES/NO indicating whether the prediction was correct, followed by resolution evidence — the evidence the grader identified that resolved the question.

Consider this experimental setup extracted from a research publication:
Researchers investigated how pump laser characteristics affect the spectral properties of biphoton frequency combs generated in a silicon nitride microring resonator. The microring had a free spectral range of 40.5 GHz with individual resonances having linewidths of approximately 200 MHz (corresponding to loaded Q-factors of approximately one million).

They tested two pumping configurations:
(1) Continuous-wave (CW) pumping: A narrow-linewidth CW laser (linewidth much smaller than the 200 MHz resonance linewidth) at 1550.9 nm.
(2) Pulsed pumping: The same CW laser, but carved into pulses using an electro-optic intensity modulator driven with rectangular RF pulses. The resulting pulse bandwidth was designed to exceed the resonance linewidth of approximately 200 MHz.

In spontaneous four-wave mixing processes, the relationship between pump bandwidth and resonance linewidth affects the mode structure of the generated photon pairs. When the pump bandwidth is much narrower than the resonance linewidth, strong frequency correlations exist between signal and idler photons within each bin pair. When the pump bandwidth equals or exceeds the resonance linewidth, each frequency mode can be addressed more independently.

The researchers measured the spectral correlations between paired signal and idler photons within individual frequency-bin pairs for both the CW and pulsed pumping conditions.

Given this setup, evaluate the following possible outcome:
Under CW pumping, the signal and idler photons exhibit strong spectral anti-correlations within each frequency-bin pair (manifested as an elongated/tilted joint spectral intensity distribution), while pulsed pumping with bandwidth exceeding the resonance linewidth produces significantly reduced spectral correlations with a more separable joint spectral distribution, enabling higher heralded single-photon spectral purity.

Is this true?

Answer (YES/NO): YES